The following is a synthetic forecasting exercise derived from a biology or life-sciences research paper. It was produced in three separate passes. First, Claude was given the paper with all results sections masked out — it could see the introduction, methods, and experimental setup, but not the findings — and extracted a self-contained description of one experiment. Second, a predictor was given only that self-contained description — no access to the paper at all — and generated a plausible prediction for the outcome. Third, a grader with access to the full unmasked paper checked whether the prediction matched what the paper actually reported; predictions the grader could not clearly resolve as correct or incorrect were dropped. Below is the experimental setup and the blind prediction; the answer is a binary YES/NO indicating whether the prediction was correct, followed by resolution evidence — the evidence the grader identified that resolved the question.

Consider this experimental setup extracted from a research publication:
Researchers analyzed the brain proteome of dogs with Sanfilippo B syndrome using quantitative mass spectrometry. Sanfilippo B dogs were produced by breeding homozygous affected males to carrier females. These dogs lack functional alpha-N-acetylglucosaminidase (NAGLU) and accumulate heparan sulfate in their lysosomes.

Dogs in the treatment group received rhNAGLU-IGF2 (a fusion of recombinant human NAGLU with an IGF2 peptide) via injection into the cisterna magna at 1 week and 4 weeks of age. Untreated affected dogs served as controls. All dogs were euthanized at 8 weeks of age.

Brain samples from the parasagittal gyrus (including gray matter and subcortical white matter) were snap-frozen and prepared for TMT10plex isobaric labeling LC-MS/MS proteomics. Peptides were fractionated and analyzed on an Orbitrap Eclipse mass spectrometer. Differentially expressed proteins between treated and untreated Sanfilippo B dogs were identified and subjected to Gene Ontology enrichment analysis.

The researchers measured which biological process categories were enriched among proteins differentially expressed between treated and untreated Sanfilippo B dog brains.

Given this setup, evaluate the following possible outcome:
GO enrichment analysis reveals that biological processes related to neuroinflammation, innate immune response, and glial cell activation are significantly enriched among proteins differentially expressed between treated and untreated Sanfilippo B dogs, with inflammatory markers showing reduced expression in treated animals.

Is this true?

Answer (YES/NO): NO